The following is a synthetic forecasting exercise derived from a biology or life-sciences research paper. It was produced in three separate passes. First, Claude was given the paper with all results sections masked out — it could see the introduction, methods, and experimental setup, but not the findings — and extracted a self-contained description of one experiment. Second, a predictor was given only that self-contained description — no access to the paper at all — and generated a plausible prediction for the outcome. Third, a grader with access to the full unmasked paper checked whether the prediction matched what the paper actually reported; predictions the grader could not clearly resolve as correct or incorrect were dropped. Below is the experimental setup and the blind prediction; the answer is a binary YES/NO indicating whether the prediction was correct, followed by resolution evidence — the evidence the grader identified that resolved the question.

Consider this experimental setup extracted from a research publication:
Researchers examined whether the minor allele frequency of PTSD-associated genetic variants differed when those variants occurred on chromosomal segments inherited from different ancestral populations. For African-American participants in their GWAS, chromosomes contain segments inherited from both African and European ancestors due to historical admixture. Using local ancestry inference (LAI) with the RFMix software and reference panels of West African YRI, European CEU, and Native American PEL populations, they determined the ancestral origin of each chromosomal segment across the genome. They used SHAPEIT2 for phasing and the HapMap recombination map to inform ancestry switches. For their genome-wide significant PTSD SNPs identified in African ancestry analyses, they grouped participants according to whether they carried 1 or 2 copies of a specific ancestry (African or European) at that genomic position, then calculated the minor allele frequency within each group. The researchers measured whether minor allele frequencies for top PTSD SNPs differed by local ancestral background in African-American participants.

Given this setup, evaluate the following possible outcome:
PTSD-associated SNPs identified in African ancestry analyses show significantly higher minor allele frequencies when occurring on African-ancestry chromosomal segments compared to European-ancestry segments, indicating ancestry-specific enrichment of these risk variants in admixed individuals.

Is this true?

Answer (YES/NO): NO